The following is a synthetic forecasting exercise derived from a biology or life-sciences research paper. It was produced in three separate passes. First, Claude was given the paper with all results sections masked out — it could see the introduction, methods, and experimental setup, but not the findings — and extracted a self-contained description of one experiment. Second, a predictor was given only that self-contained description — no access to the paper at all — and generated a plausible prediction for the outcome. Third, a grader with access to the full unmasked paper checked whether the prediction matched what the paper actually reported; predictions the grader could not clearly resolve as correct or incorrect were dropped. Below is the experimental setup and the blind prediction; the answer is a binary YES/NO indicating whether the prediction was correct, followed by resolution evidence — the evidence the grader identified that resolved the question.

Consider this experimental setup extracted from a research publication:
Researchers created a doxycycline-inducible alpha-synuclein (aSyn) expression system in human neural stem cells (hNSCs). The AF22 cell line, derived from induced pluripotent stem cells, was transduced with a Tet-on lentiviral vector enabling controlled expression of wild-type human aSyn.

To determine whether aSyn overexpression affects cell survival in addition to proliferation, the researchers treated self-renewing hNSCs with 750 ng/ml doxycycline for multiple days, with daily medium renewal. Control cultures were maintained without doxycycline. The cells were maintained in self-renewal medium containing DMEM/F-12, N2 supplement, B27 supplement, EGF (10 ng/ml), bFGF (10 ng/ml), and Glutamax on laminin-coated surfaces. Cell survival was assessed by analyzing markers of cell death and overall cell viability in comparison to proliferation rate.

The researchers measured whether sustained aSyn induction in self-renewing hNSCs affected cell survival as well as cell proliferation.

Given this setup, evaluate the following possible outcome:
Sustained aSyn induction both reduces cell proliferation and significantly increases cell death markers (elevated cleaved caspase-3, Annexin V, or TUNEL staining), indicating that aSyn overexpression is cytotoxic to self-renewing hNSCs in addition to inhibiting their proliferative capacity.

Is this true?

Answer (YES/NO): YES